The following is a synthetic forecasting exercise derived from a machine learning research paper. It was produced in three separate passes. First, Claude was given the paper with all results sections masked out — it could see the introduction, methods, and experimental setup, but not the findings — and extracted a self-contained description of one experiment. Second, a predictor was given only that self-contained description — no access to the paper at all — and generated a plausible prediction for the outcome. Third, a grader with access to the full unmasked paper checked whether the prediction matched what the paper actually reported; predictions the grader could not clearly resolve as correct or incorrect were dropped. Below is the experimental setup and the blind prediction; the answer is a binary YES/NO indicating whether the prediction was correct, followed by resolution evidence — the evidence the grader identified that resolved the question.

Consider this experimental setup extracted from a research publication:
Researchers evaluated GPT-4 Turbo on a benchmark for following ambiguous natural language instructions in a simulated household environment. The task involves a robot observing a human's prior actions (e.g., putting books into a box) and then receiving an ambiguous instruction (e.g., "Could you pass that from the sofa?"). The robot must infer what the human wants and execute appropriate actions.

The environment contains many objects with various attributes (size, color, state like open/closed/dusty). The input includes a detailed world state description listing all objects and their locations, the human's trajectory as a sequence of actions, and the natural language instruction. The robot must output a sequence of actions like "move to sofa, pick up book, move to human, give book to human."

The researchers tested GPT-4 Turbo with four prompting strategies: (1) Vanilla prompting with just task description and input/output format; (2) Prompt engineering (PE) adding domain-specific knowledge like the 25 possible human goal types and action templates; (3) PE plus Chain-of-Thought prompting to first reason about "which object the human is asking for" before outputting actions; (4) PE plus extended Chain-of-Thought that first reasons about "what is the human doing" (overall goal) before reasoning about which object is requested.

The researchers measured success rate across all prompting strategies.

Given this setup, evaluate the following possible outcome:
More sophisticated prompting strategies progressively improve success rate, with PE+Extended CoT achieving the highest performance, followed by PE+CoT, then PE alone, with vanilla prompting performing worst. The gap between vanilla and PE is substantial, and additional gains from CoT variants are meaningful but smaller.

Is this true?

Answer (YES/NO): NO